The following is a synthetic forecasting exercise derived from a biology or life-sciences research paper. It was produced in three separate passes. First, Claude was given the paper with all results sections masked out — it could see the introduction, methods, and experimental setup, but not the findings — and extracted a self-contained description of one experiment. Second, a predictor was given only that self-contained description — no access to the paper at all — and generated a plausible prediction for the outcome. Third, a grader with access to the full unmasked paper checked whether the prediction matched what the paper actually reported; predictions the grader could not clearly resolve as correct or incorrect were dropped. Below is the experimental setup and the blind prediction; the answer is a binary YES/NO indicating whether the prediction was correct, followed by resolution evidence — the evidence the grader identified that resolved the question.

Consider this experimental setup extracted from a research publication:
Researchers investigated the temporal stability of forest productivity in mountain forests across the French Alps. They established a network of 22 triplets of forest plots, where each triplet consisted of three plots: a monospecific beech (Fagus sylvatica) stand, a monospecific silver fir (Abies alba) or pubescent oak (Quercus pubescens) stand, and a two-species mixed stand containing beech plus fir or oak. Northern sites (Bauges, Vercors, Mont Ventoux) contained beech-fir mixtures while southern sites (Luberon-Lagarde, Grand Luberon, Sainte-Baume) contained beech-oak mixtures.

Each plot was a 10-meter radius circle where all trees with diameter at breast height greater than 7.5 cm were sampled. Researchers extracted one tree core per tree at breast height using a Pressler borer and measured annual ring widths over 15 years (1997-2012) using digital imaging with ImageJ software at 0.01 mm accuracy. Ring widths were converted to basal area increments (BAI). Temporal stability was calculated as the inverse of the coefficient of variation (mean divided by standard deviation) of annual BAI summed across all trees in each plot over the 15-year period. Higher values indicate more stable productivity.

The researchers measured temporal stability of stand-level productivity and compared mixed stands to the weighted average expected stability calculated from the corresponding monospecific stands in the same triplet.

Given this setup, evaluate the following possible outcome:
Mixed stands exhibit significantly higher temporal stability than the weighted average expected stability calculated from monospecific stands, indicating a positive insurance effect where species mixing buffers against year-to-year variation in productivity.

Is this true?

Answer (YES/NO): NO